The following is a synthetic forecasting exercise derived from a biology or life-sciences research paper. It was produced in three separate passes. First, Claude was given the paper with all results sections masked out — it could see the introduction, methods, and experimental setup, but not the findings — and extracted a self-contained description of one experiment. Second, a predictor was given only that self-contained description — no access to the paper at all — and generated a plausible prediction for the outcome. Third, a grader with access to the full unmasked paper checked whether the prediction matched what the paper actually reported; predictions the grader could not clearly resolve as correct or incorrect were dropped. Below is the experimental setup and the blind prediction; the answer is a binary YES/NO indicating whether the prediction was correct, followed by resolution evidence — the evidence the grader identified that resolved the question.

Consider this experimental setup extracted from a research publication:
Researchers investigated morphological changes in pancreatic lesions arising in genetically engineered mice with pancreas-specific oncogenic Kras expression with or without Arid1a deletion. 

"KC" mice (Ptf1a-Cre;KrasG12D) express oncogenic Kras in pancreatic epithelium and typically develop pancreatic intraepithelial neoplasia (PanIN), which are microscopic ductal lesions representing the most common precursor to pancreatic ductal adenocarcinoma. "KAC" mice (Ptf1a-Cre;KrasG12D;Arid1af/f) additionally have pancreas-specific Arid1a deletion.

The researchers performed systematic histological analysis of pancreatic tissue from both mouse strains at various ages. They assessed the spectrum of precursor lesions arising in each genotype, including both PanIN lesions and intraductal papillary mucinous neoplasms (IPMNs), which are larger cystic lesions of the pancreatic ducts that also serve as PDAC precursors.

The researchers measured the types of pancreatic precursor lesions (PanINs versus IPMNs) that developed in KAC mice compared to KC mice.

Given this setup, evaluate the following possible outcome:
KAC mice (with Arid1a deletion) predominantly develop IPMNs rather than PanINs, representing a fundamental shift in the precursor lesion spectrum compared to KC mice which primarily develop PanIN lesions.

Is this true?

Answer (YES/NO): YES